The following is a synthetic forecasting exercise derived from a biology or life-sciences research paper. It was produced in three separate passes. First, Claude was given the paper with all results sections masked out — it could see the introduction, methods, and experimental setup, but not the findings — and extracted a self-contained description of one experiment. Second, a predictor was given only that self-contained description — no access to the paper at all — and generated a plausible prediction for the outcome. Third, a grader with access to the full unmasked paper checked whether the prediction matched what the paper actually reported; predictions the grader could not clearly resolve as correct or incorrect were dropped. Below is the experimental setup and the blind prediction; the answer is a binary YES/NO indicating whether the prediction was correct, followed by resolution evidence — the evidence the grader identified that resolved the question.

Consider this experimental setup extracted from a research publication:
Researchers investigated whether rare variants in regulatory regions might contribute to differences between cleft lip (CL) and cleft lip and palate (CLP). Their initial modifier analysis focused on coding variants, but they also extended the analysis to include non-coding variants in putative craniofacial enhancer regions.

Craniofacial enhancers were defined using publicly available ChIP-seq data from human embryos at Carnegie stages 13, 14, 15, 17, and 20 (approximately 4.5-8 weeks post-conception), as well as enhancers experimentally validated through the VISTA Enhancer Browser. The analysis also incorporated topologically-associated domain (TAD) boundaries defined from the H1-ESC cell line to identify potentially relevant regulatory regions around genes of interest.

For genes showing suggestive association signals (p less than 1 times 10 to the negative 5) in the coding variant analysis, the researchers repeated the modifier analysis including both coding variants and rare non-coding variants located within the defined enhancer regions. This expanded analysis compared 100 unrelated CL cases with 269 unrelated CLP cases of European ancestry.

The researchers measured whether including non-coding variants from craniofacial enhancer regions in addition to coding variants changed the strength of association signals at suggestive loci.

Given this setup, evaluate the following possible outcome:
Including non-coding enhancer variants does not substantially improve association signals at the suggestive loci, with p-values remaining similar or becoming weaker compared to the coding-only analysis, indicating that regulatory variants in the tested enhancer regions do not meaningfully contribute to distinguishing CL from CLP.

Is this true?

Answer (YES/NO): NO